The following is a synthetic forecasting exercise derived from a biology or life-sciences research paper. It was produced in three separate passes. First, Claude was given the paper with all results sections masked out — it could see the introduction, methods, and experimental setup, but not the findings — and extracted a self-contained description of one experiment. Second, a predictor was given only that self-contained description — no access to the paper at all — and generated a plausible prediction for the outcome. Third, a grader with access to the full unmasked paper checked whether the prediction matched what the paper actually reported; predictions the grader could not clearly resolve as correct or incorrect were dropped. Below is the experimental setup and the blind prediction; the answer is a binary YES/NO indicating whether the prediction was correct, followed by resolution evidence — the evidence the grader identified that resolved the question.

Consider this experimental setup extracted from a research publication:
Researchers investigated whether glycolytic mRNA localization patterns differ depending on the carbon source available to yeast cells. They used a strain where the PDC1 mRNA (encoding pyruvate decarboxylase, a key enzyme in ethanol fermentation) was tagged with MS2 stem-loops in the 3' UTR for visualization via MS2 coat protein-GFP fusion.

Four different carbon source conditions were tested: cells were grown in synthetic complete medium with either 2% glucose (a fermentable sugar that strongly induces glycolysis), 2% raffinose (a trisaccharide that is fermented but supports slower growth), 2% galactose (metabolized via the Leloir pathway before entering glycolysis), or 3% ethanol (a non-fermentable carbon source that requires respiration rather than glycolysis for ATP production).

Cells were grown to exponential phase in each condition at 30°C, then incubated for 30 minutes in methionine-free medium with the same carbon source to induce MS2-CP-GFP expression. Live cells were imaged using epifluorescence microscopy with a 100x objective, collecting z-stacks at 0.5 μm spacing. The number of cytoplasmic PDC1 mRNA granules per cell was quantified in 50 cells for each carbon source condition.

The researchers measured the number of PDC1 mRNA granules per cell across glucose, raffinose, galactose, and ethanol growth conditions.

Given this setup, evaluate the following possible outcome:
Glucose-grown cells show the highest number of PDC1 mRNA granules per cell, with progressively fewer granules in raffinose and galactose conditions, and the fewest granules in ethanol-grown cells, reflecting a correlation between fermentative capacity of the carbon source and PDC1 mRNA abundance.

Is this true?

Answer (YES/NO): NO